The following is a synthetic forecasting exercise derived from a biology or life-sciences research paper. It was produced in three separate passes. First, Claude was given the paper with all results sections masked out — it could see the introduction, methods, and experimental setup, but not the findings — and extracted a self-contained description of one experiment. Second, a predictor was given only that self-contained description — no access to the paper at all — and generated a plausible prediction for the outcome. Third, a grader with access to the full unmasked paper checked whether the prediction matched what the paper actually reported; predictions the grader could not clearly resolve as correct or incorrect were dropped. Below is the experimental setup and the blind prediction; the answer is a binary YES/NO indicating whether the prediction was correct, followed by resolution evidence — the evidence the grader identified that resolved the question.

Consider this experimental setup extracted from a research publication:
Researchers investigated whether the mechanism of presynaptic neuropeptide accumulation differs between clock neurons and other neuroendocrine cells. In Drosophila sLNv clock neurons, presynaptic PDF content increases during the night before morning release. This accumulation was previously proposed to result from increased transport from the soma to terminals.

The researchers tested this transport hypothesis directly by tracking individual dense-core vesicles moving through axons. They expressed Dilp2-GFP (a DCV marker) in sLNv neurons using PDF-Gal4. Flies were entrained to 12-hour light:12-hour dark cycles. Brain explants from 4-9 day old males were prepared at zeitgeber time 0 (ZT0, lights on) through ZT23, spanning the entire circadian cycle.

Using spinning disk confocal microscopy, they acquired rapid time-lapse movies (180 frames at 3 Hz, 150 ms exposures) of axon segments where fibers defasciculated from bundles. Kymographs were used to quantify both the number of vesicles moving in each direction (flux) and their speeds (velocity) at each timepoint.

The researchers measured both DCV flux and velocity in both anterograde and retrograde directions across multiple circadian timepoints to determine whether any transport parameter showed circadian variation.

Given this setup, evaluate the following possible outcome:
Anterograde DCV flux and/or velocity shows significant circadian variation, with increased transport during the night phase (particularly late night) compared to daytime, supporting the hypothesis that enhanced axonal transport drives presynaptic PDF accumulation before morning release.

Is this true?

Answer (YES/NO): NO